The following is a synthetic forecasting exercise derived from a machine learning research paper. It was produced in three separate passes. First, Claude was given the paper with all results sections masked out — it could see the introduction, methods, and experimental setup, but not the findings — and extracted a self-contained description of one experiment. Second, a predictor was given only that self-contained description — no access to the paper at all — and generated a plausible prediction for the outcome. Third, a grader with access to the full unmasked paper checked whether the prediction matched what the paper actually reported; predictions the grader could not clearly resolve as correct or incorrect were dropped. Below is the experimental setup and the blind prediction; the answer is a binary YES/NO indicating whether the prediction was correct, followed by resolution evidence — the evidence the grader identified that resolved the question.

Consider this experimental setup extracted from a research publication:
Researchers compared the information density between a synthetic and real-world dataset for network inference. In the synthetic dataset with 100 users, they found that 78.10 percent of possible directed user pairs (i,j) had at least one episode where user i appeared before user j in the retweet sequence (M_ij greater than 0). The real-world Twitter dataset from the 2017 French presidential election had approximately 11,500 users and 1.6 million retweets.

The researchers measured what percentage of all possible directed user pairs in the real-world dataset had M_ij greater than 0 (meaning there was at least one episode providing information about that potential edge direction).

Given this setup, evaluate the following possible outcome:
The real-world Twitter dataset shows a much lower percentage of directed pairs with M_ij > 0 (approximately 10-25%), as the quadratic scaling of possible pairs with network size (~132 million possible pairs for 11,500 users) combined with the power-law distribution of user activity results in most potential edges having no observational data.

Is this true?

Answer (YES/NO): NO